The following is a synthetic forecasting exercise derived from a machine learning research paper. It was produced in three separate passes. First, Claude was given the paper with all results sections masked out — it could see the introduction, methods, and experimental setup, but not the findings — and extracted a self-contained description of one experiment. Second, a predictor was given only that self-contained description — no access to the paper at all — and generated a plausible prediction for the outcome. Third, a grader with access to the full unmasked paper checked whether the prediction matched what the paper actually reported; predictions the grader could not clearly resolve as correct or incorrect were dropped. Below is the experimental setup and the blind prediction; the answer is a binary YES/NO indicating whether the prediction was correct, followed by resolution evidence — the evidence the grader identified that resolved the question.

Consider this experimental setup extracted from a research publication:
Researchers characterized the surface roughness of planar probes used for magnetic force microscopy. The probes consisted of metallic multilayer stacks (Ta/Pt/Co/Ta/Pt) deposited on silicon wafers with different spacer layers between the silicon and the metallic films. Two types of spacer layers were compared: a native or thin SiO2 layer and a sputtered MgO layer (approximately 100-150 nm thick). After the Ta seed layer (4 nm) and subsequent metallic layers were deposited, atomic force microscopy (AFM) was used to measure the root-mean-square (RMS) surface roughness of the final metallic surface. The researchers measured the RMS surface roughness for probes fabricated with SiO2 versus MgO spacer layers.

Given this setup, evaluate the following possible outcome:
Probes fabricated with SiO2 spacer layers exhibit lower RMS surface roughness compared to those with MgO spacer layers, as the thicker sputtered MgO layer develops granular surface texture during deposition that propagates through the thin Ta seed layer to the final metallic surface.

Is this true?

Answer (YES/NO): YES